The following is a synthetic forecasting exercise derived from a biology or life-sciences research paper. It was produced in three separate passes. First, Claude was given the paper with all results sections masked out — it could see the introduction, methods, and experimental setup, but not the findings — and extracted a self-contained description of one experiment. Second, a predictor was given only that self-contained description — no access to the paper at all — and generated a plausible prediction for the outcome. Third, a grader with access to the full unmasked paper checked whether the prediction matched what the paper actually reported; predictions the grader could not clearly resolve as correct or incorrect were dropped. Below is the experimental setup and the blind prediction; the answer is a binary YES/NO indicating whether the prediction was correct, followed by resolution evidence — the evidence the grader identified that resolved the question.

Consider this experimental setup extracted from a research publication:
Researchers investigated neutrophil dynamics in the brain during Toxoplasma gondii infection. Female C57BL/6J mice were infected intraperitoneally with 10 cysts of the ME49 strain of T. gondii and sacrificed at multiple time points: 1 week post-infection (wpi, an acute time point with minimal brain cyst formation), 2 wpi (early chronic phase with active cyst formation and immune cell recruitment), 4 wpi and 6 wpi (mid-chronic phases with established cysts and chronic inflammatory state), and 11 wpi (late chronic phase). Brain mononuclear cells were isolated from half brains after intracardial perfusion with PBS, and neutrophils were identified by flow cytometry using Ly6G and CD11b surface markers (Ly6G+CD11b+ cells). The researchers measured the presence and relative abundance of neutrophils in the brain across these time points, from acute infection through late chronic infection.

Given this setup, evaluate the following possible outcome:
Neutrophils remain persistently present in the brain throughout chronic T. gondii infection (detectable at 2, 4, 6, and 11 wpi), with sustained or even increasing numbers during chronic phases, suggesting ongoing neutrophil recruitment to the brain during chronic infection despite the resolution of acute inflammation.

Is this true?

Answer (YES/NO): YES